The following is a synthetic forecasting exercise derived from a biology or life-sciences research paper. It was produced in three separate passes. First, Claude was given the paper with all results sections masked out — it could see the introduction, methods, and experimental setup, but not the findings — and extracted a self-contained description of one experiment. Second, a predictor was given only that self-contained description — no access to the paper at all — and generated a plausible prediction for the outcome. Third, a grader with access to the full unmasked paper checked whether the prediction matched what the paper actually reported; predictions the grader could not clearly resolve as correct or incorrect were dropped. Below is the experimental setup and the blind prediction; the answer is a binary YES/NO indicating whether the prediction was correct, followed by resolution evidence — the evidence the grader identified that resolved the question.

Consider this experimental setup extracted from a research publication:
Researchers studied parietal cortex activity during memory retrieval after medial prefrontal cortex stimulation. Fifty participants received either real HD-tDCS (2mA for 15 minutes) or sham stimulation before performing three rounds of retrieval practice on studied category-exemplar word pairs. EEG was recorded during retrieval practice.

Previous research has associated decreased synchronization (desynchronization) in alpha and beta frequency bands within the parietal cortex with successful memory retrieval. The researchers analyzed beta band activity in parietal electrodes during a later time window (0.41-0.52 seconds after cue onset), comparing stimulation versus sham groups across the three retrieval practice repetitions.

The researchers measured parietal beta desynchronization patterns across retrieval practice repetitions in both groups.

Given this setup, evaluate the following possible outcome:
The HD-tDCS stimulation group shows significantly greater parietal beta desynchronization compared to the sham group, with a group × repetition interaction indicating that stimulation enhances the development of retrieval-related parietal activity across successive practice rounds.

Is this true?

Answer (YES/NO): NO